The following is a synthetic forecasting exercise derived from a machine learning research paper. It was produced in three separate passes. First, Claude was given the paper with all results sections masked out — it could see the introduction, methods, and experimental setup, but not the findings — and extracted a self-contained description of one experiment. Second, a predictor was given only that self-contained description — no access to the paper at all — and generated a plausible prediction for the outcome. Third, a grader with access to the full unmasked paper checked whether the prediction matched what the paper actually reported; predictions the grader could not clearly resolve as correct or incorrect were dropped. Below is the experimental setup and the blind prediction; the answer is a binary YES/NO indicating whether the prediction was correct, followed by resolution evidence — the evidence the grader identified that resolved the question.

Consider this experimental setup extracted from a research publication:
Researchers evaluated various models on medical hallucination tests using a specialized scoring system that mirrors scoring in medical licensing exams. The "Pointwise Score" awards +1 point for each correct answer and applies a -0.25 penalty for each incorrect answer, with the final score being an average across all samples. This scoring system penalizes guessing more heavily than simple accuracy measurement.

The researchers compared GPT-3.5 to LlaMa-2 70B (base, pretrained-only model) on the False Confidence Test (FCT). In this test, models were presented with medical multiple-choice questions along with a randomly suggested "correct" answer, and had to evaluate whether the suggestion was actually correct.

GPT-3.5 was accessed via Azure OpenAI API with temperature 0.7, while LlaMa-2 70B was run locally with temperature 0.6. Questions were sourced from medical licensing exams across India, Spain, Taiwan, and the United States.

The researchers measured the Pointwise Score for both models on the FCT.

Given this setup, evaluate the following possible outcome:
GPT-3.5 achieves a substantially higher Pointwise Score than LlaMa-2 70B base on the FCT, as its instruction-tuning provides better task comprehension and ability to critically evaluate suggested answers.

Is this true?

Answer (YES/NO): NO